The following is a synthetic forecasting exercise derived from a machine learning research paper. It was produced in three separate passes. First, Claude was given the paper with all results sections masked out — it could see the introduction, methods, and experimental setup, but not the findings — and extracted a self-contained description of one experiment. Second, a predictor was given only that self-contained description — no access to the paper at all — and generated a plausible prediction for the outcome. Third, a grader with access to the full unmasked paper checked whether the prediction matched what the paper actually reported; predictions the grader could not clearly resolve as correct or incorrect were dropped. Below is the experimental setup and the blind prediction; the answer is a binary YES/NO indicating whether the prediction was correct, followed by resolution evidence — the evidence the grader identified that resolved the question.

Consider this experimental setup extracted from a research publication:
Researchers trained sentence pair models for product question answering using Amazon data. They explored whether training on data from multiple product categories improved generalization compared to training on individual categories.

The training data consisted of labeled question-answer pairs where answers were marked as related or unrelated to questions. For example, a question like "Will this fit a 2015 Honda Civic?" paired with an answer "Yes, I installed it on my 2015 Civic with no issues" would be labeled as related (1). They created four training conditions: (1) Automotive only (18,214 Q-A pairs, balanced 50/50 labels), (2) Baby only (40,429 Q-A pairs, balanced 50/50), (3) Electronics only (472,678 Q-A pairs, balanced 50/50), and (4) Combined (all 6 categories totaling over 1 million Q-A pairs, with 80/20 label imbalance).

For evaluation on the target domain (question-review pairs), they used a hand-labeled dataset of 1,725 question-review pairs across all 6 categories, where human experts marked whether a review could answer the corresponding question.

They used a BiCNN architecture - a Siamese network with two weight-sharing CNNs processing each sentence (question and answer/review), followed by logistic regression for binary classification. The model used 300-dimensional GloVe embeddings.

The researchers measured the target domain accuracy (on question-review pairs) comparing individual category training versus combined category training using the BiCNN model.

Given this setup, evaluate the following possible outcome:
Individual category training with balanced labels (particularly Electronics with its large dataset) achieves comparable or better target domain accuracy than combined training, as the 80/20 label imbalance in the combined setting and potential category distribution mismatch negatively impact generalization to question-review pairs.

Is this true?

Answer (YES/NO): NO